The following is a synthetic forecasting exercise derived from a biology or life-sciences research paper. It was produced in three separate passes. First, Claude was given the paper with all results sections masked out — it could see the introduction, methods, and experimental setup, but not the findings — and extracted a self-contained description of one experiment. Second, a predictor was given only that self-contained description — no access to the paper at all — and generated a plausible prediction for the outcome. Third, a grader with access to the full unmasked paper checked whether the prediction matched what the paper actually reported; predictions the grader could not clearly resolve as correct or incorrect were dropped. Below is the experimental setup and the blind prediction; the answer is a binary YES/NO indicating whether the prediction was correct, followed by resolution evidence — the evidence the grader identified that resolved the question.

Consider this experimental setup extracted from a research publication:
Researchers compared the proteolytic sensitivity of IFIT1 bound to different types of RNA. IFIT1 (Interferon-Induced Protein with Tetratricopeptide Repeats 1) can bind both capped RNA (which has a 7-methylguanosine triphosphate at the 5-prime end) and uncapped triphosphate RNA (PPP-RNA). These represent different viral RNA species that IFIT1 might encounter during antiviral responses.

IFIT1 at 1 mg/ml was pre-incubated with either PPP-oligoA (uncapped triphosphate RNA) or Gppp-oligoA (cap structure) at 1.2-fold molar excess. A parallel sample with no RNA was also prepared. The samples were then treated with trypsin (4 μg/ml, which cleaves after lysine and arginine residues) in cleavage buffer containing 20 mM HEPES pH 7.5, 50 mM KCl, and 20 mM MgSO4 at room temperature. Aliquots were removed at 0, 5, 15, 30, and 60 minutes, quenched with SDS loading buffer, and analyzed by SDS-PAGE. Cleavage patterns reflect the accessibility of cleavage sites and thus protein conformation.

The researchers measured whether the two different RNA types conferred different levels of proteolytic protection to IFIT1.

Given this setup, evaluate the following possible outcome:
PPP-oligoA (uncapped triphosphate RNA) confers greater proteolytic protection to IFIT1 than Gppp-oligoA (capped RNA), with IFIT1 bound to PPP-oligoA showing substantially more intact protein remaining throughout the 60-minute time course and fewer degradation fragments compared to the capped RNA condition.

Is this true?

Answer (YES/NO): NO